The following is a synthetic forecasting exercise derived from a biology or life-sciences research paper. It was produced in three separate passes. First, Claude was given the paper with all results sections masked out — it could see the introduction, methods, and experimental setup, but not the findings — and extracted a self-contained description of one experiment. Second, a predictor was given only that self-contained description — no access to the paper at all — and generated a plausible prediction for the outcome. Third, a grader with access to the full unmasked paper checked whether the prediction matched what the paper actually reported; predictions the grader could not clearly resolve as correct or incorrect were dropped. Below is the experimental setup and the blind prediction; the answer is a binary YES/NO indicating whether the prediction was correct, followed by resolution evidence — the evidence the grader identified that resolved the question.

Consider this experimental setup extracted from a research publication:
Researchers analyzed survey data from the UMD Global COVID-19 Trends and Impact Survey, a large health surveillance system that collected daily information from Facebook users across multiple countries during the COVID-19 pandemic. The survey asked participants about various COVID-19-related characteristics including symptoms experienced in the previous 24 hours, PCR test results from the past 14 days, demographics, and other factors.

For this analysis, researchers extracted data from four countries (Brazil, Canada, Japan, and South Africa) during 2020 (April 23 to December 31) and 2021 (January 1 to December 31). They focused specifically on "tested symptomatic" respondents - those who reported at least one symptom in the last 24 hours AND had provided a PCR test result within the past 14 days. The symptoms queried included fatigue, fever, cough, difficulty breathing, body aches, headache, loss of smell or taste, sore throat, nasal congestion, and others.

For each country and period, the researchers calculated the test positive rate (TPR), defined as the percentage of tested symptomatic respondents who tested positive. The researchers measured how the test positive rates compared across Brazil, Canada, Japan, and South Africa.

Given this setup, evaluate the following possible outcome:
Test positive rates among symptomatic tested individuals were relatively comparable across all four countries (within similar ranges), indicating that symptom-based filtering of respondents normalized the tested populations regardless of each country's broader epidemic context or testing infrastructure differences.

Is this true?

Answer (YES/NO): NO